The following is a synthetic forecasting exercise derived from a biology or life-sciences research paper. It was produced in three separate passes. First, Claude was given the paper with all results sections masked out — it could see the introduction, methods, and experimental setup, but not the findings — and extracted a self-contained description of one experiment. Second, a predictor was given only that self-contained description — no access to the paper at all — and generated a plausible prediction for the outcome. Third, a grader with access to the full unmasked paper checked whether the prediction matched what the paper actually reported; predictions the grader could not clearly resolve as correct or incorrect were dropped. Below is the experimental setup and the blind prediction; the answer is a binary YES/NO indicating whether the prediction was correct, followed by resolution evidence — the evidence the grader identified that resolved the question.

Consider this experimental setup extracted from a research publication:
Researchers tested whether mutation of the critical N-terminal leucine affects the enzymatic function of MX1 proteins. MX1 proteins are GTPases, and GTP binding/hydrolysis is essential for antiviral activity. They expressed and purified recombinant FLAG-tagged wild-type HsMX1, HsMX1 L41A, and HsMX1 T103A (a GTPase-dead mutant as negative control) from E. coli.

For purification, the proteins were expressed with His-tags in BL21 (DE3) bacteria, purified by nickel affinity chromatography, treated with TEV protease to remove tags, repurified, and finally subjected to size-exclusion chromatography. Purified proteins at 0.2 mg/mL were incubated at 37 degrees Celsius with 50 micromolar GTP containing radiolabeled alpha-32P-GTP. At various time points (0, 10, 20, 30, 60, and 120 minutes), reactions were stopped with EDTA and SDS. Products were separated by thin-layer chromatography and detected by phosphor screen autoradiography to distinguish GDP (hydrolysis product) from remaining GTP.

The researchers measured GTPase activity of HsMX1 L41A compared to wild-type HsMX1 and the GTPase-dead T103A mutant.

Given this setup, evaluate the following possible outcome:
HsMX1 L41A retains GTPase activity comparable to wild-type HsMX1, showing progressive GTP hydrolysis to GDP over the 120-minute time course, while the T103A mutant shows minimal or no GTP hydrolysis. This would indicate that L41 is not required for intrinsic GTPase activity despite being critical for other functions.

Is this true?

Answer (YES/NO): YES